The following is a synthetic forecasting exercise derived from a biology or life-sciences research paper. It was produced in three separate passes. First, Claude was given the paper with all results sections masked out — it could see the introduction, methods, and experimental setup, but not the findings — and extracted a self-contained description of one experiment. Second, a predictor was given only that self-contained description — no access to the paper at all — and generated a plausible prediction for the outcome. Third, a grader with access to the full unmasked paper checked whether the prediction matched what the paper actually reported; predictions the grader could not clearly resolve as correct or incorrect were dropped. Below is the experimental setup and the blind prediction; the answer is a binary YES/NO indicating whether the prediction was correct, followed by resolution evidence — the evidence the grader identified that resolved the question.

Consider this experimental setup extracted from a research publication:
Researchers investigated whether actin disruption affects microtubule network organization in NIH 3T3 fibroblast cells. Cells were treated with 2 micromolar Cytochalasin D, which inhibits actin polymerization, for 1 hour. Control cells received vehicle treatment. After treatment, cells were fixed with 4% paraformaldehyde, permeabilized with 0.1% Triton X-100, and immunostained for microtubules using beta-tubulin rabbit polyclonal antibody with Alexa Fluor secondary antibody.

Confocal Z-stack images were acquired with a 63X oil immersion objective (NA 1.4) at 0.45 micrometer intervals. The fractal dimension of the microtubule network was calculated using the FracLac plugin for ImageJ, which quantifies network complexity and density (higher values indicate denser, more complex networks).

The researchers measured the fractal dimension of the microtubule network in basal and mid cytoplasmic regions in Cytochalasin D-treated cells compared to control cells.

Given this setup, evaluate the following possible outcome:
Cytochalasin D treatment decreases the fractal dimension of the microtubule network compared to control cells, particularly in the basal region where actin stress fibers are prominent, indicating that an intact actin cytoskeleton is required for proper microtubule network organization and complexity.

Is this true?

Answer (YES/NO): NO